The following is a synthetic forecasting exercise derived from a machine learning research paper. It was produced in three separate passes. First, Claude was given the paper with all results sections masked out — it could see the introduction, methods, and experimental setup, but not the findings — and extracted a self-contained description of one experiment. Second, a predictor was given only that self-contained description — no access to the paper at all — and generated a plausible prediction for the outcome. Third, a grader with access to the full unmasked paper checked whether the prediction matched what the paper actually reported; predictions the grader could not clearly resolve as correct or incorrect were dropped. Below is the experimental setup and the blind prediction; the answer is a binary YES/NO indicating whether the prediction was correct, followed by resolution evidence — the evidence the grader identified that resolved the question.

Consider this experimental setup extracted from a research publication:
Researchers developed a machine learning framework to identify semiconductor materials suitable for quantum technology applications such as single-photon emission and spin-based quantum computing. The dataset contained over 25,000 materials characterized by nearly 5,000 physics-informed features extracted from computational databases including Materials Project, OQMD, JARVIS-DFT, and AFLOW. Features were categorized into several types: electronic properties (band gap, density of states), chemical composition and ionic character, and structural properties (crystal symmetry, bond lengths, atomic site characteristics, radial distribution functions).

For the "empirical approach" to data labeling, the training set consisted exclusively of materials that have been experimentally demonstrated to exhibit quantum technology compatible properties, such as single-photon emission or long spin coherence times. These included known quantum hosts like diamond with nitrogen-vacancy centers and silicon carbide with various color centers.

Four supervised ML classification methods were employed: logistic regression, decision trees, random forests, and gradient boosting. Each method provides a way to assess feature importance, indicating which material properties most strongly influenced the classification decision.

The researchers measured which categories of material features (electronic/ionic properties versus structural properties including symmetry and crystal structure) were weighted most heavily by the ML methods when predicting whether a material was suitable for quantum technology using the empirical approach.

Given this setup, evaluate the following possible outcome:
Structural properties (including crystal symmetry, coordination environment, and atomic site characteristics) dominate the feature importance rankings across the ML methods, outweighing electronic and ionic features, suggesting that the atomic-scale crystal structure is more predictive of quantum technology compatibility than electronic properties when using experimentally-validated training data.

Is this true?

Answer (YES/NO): YES